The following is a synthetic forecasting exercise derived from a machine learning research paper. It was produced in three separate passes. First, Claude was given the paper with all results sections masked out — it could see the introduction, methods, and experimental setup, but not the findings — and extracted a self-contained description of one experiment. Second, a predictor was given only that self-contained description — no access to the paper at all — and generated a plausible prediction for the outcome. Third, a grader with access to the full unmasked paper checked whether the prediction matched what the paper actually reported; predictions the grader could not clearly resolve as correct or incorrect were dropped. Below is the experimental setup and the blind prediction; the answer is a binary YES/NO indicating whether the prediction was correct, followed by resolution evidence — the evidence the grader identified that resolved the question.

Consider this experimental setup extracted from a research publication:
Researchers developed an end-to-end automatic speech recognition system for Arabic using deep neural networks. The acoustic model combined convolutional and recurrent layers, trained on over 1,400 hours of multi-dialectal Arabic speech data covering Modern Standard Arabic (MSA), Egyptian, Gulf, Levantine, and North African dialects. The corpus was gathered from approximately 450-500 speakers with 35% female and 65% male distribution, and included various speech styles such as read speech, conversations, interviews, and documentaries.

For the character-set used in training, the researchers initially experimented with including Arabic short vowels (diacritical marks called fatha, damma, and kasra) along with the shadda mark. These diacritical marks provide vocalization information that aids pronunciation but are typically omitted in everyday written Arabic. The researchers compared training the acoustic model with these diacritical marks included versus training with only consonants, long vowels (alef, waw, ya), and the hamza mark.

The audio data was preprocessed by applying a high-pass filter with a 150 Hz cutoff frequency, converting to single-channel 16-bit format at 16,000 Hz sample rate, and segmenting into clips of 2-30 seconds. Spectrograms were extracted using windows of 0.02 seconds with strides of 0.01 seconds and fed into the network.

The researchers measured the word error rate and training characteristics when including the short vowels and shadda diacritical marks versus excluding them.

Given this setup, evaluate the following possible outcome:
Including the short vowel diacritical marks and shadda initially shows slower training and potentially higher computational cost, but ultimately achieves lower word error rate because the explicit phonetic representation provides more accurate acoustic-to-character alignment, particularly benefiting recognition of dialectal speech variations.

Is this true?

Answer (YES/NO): NO